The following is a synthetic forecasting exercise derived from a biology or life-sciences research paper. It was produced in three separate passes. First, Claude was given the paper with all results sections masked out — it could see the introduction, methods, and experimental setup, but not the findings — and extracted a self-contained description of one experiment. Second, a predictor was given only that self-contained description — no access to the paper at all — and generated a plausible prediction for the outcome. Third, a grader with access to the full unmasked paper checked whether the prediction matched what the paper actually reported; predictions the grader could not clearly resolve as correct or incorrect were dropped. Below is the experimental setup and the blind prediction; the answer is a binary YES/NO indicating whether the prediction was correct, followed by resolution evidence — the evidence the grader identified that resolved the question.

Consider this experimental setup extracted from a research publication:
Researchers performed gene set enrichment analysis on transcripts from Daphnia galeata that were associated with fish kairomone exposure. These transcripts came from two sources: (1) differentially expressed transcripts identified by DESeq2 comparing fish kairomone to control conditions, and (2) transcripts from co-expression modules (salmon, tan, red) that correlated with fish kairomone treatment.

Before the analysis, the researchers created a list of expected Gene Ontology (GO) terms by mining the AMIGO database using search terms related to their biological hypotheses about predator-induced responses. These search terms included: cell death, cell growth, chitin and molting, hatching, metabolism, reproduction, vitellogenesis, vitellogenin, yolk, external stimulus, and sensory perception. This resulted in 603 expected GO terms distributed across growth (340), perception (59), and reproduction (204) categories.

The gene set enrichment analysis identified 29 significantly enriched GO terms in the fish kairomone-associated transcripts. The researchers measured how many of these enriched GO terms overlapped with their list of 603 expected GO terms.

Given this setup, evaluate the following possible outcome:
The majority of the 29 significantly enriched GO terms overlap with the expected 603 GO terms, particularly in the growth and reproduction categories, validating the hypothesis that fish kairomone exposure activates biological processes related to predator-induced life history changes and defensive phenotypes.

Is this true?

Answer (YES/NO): NO